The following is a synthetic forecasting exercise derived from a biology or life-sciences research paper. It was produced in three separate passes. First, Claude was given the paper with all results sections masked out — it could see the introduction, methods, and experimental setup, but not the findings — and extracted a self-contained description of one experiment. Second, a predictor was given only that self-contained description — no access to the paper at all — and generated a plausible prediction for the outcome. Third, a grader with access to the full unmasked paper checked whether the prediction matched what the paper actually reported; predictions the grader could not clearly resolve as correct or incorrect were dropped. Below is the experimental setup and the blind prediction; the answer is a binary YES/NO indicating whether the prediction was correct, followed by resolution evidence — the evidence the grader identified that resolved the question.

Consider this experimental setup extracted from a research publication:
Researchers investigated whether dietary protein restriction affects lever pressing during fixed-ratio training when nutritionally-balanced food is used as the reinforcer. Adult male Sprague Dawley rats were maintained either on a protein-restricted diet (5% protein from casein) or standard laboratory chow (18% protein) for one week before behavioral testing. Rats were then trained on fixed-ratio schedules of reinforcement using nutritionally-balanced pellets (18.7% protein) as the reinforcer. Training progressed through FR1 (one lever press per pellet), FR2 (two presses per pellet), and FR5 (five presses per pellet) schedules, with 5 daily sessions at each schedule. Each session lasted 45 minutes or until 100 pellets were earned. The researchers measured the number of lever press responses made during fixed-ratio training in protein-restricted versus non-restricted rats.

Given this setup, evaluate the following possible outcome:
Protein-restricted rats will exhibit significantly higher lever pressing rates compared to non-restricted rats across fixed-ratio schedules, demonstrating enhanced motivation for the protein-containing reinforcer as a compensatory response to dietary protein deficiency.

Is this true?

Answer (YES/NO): NO